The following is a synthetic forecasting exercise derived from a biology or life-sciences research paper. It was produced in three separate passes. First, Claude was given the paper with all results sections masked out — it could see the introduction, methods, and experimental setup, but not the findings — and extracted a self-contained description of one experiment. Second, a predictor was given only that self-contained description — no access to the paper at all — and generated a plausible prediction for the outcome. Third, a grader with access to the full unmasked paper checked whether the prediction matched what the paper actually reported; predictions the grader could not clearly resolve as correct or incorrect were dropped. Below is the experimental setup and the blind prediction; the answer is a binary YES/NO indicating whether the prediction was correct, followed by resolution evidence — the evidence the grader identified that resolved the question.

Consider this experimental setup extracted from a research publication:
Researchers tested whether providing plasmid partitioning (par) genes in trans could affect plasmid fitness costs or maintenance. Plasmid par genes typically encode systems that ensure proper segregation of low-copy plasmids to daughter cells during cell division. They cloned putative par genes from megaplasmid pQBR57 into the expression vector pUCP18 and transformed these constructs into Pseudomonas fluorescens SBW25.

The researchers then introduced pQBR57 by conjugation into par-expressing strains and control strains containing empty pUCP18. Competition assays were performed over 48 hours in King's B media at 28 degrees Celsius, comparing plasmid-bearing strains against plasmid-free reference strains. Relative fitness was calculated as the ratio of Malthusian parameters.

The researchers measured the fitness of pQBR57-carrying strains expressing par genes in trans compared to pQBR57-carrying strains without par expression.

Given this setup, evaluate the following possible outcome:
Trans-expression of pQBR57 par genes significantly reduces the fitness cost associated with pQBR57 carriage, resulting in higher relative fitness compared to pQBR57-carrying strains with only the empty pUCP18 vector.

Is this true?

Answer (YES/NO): YES